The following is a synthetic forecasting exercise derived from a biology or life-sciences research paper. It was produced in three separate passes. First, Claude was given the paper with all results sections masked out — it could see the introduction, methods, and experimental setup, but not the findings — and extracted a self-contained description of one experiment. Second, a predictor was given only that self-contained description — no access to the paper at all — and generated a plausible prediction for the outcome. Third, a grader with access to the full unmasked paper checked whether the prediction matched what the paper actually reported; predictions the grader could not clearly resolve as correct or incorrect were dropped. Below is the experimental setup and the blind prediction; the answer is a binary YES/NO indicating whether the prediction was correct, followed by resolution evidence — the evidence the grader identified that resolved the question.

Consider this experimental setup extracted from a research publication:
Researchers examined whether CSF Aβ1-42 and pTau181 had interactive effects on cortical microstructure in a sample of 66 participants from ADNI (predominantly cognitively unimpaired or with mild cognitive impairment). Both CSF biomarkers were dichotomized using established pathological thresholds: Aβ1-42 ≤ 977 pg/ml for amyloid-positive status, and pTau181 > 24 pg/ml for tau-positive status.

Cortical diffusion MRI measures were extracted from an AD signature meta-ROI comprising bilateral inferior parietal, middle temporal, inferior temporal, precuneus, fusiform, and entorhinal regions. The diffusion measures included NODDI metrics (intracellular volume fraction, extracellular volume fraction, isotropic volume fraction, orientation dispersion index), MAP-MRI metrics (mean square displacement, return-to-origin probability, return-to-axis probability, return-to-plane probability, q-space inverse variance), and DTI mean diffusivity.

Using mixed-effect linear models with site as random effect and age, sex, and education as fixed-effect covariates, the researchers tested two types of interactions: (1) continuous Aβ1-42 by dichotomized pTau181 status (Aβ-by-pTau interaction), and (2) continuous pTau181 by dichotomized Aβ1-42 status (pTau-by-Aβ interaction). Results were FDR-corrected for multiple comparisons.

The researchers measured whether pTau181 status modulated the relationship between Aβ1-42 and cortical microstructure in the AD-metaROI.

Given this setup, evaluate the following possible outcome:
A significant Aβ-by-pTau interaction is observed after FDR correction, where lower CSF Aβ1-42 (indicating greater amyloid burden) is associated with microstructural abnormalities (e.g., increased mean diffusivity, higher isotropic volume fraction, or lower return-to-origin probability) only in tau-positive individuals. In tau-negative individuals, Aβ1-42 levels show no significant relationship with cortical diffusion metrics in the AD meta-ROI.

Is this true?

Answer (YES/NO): NO